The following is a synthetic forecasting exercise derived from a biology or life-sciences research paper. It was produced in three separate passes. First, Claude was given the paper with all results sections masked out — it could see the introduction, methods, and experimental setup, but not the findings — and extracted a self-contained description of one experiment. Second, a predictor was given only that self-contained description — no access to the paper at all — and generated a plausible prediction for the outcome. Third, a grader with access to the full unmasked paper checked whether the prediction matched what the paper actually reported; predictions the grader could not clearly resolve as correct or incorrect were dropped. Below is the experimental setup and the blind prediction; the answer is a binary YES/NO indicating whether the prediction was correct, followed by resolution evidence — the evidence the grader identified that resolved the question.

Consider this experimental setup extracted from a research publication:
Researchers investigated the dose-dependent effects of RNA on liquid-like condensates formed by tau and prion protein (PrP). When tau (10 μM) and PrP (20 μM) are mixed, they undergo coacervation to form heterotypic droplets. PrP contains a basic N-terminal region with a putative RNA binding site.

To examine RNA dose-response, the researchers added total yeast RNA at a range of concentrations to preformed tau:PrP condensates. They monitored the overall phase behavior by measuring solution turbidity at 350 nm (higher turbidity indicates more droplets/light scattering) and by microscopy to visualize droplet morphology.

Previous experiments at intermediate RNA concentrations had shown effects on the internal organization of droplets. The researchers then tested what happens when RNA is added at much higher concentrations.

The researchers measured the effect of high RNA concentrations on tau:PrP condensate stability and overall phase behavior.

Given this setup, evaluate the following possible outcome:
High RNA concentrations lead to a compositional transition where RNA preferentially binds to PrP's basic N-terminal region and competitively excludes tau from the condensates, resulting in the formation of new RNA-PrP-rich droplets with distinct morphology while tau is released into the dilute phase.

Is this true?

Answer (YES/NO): NO